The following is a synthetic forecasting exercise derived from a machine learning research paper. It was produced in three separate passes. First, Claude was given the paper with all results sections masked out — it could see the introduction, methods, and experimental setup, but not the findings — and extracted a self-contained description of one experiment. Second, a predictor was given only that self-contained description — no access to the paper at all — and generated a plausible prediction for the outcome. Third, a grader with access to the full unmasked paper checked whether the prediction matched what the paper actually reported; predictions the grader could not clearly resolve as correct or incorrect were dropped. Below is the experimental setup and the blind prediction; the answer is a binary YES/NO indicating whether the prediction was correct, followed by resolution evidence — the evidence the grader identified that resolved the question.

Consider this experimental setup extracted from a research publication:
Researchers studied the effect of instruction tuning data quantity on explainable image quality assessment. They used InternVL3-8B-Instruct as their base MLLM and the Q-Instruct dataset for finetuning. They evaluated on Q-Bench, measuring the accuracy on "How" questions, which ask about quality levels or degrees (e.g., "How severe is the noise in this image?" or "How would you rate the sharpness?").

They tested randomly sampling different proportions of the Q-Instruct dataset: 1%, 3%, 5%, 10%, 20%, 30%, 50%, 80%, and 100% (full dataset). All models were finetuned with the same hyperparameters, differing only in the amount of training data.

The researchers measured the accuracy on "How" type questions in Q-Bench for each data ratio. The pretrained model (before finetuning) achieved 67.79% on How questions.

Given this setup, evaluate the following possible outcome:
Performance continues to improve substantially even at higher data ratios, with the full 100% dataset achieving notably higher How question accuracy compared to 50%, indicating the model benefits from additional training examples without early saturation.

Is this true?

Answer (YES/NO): NO